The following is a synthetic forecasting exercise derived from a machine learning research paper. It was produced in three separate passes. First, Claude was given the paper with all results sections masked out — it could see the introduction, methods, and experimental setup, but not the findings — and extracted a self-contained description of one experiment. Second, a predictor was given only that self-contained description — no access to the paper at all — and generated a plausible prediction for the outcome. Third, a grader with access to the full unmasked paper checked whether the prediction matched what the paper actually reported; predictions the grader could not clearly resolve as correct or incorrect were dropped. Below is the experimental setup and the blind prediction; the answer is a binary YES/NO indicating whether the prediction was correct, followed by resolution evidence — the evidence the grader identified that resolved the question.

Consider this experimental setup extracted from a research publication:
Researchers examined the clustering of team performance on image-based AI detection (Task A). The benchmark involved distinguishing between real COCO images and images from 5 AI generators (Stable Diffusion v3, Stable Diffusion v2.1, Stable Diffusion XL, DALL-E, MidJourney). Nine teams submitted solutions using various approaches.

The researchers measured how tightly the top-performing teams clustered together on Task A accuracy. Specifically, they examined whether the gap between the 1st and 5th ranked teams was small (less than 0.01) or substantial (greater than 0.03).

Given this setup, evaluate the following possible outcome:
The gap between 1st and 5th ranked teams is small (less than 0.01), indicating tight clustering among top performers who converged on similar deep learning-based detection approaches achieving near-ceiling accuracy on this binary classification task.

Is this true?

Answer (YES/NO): YES